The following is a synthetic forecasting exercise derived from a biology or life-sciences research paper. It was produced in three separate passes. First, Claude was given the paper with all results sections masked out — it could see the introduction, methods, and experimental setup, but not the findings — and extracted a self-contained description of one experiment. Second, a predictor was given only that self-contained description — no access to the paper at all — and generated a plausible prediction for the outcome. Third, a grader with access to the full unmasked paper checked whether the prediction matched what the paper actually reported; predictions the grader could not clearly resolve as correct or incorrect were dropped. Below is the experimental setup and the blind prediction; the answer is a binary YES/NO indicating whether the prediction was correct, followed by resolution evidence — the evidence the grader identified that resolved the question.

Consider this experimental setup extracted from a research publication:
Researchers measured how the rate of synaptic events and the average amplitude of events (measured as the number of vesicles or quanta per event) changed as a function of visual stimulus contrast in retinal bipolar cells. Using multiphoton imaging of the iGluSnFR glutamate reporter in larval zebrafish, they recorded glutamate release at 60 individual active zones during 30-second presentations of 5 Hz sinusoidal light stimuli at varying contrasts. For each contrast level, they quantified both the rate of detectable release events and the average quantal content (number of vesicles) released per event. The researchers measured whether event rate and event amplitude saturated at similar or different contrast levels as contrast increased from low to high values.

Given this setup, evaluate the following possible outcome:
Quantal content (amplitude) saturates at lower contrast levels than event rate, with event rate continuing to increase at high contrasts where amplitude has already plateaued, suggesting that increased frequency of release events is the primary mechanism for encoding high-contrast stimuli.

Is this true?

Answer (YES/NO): NO